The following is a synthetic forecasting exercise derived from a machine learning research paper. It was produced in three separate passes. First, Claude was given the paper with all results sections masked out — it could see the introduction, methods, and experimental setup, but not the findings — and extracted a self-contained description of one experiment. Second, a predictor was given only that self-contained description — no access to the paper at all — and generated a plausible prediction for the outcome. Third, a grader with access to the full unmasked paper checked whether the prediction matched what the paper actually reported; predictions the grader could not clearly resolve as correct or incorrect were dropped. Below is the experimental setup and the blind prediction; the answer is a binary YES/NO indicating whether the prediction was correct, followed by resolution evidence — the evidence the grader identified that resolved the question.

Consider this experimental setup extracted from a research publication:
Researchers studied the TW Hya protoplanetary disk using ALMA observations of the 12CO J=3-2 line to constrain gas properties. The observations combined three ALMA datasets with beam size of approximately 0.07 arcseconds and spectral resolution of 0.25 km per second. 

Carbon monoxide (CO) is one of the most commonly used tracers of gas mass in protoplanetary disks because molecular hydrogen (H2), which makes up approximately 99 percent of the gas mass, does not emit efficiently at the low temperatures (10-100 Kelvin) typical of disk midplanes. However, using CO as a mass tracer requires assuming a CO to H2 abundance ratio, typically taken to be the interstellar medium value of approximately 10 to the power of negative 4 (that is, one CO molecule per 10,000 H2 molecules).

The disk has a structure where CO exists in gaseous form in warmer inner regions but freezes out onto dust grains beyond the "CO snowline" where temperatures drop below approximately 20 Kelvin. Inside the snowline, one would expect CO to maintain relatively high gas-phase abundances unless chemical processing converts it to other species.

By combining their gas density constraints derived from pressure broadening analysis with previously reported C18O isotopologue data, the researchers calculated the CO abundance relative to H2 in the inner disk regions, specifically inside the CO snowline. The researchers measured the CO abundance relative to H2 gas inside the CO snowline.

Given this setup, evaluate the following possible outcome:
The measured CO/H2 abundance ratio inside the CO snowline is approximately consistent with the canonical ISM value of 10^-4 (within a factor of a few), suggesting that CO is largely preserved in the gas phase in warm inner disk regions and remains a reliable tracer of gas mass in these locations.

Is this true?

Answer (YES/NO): NO